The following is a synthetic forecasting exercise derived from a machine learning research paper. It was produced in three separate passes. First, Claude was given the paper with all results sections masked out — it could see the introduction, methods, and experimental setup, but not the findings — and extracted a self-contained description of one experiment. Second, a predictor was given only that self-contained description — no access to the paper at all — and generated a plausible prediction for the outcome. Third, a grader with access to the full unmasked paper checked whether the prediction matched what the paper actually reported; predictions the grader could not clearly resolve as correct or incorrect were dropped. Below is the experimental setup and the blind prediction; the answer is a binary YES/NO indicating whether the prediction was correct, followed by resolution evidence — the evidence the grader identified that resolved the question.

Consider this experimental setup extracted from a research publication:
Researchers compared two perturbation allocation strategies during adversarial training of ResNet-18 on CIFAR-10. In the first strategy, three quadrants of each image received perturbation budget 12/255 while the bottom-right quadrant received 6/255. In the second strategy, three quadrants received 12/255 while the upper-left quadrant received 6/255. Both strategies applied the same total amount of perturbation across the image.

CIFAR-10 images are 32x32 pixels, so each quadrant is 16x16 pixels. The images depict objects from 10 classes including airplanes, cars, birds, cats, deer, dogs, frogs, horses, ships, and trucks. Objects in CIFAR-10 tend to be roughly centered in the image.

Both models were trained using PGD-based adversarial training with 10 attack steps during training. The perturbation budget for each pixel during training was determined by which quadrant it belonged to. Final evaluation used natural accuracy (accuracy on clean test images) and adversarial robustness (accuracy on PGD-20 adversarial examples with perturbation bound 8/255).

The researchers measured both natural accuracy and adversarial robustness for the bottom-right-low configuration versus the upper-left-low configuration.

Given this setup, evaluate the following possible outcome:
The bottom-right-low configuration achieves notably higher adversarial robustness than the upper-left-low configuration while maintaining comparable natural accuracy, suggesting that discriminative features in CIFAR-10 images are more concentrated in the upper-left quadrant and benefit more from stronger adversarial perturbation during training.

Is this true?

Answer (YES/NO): NO